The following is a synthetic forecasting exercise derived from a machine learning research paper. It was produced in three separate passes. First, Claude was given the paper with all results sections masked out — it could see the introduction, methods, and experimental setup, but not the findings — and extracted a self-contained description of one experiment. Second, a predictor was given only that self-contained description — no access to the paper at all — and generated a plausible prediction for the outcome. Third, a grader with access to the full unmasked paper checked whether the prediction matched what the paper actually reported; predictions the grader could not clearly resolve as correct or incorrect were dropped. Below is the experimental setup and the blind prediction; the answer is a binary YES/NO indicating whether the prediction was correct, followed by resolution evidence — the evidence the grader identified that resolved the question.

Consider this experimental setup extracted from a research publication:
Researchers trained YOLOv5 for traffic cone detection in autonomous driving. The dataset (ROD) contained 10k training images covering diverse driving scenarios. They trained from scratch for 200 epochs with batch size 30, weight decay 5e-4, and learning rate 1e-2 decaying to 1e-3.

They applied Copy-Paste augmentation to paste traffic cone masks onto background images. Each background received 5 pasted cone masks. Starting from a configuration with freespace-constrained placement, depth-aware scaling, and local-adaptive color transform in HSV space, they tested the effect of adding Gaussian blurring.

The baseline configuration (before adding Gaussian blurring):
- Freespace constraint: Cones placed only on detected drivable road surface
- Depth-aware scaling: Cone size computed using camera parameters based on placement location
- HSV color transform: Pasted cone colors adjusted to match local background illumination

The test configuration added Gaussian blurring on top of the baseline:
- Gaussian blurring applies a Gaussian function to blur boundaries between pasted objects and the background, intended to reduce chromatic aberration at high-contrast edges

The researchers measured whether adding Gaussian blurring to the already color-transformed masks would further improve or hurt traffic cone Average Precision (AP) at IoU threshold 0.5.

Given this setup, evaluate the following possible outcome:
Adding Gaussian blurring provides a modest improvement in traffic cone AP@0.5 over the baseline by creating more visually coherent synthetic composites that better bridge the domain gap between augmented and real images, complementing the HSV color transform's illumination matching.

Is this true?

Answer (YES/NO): NO